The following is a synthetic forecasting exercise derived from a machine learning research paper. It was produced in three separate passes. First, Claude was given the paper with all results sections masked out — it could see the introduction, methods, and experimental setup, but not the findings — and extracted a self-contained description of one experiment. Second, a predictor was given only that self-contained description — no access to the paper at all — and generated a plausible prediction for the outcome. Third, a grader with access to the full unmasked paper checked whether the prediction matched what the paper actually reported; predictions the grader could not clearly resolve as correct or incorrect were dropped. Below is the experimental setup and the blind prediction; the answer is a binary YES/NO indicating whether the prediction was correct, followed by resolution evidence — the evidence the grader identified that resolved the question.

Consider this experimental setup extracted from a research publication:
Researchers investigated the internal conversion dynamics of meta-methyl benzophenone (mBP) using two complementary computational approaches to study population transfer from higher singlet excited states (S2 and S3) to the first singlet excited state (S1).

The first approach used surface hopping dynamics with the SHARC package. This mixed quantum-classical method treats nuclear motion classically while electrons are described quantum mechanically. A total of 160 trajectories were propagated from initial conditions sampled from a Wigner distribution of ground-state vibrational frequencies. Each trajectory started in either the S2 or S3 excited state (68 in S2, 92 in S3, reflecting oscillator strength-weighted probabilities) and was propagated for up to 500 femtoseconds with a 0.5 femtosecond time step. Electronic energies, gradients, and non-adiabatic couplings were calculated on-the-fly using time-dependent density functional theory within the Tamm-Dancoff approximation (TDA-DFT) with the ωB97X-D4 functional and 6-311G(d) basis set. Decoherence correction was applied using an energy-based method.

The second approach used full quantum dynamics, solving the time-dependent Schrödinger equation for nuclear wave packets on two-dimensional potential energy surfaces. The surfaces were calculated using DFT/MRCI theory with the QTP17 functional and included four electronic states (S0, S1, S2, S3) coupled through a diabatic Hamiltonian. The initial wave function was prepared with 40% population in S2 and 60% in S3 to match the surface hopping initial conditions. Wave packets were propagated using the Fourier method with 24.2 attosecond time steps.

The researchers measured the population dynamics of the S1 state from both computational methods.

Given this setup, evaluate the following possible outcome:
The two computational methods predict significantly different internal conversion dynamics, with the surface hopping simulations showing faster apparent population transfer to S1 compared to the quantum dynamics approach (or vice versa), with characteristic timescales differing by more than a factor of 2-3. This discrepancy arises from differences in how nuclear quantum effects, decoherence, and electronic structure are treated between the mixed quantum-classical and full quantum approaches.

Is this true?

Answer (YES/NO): NO